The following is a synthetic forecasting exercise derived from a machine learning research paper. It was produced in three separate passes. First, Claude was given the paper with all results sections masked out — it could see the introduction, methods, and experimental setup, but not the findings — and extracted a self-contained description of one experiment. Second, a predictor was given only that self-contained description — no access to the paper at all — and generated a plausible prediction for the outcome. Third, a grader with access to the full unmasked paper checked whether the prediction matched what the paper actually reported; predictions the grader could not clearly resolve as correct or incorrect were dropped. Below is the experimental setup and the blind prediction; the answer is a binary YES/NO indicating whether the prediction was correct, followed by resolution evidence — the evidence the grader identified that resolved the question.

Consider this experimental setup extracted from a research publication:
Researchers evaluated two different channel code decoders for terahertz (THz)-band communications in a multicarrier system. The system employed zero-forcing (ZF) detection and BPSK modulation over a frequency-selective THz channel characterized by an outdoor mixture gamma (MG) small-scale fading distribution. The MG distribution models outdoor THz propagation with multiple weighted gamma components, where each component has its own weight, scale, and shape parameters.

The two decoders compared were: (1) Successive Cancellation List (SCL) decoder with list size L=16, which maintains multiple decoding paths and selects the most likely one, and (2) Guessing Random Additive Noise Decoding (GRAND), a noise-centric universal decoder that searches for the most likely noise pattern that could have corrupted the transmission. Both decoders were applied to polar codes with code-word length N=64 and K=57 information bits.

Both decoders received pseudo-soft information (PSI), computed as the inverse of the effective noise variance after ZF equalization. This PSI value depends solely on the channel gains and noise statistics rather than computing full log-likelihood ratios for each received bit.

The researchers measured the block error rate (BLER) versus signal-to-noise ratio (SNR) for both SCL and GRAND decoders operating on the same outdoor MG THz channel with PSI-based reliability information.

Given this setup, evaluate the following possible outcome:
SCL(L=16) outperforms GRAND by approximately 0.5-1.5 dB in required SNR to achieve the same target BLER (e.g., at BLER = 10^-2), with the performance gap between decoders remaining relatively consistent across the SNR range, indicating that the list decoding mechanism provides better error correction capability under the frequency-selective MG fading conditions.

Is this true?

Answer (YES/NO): NO